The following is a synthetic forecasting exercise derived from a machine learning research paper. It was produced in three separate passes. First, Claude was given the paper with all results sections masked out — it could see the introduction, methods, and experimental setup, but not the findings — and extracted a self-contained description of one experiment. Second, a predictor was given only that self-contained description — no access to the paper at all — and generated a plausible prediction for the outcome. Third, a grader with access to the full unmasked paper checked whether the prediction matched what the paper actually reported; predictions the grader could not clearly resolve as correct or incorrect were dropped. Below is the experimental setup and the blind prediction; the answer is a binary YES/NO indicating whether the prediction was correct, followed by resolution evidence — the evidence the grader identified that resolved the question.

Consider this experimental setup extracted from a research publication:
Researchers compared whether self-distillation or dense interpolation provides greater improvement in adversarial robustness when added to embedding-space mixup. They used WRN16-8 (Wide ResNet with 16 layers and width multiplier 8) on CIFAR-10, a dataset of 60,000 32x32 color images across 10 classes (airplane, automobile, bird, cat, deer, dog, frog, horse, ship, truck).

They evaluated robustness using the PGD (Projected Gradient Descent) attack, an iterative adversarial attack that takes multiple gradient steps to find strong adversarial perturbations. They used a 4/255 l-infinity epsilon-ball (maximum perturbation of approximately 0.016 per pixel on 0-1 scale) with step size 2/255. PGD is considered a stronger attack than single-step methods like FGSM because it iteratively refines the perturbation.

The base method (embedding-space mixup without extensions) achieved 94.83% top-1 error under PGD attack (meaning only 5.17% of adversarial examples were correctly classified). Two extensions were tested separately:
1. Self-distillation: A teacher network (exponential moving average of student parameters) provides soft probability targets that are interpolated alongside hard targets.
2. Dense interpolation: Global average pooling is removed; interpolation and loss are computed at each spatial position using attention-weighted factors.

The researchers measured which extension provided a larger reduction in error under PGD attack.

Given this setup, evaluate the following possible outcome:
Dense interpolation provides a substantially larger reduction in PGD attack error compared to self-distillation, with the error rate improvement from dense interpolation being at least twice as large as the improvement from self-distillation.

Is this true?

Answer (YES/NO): YES